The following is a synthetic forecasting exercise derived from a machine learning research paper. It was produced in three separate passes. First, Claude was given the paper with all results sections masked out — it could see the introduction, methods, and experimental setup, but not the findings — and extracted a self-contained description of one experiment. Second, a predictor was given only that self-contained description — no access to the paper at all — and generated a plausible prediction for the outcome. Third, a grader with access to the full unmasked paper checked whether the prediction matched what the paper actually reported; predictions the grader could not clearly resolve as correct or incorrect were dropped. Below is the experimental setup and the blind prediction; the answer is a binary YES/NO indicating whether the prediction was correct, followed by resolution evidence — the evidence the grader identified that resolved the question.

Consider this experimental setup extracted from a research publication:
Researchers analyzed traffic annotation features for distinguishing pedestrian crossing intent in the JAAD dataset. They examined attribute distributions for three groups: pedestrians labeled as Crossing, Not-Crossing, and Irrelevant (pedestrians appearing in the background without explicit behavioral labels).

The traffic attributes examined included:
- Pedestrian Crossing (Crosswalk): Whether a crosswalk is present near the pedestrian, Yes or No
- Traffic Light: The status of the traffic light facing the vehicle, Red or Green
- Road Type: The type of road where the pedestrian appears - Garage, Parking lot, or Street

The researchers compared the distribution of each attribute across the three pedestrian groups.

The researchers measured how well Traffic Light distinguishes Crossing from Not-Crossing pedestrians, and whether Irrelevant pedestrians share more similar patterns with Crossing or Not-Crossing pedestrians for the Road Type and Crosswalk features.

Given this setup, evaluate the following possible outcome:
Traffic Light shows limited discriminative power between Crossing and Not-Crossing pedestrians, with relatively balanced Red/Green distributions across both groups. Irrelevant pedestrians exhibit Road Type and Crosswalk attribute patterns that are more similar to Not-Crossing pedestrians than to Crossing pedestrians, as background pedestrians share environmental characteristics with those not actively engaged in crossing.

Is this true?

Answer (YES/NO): NO